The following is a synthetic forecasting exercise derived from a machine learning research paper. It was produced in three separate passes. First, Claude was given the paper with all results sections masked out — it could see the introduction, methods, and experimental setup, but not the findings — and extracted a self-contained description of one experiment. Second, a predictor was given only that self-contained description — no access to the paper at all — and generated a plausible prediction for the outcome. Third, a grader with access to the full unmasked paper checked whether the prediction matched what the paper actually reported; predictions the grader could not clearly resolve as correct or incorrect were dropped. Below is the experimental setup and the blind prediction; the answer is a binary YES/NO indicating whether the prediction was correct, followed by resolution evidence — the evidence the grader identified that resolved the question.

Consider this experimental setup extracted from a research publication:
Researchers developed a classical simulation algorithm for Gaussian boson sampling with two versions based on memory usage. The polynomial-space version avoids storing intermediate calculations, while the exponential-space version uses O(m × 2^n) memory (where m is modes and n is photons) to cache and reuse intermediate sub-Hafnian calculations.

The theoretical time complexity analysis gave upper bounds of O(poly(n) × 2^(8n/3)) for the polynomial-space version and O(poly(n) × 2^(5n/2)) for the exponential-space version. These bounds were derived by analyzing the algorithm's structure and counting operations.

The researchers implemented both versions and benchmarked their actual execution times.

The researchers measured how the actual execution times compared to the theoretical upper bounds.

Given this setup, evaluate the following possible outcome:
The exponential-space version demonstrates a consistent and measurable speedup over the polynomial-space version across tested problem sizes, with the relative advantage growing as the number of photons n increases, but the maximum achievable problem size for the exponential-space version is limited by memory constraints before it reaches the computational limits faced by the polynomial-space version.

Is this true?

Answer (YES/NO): NO